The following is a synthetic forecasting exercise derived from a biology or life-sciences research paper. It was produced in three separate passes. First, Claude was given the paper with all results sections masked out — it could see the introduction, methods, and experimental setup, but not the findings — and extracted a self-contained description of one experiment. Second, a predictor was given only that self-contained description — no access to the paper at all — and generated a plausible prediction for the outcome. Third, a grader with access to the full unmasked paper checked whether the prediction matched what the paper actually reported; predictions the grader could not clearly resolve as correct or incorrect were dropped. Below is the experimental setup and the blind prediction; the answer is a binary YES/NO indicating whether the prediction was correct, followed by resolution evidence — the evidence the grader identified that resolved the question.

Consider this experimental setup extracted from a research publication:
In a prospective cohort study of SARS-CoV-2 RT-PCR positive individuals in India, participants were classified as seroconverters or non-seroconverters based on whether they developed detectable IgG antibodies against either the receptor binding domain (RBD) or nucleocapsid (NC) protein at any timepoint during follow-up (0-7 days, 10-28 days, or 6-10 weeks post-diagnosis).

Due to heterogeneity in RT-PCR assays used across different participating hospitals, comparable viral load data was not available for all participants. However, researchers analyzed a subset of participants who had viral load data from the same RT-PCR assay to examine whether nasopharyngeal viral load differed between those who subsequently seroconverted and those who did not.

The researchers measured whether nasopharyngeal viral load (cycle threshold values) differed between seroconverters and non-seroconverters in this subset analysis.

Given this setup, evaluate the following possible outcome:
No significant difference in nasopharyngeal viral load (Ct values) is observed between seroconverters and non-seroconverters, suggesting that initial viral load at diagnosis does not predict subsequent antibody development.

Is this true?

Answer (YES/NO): YES